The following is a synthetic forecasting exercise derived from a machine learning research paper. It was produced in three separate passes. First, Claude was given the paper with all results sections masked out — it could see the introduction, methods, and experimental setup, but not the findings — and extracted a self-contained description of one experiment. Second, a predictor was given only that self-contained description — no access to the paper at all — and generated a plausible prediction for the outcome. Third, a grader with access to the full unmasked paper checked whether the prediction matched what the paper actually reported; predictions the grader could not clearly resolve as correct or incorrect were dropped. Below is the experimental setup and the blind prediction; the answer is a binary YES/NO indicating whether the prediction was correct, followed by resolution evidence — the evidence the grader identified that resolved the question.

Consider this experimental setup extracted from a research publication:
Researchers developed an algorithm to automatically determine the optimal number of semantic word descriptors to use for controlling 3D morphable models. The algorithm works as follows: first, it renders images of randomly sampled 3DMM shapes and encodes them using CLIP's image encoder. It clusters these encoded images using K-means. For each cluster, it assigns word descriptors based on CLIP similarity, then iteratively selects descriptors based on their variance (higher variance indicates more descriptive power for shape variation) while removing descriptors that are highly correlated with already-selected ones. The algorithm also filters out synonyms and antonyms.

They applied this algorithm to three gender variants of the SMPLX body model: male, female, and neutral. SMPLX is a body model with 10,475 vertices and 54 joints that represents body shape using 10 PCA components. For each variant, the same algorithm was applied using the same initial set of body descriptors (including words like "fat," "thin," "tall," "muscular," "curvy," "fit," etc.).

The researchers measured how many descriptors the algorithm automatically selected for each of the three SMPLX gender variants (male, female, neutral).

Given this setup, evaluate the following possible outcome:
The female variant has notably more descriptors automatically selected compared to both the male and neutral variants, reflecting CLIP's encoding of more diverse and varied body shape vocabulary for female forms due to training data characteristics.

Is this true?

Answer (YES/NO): NO